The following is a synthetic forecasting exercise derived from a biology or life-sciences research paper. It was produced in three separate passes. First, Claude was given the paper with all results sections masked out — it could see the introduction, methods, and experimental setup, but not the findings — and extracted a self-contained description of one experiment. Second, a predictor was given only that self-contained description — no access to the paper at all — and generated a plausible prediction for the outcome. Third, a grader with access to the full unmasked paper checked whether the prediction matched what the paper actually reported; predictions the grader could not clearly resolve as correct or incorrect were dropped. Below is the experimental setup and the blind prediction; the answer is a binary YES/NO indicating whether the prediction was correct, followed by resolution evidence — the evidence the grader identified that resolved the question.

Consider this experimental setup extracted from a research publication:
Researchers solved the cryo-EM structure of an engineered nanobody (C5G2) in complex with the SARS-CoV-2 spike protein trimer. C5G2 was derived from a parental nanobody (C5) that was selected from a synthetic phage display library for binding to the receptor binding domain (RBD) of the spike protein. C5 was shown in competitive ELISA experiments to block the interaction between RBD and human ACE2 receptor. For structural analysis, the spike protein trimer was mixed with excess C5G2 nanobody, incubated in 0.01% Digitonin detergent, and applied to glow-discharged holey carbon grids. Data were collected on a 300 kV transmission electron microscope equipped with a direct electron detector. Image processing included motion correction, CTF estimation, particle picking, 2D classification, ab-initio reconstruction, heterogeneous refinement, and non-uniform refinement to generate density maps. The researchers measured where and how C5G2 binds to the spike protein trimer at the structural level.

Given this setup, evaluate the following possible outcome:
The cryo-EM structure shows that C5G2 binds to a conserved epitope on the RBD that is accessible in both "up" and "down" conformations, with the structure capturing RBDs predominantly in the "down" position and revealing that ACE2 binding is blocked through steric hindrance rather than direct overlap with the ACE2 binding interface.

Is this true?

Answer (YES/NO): NO